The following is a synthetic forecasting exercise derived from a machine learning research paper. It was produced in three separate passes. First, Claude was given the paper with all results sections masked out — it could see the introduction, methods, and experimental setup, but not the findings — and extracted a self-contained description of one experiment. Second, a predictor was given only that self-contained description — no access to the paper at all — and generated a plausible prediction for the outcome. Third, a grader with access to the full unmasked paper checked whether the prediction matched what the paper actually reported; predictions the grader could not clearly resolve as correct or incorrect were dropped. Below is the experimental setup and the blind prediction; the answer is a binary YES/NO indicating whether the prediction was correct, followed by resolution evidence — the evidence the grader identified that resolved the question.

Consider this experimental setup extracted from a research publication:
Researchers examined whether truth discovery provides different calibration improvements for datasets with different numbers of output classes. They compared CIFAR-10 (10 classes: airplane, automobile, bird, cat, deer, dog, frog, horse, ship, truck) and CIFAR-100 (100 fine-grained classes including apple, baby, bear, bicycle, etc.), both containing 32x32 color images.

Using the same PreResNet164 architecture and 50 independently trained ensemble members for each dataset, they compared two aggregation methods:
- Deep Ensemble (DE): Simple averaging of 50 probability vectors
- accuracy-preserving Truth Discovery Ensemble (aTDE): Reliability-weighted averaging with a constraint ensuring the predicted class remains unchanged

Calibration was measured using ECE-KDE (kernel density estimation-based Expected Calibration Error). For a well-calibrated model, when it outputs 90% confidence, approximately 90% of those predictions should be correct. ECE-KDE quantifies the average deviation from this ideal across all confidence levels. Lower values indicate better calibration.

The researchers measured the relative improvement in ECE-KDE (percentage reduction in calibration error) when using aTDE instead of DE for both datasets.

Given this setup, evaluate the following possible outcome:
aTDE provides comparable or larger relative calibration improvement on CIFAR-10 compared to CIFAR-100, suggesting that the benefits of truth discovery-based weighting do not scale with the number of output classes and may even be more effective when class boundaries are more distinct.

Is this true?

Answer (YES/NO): NO